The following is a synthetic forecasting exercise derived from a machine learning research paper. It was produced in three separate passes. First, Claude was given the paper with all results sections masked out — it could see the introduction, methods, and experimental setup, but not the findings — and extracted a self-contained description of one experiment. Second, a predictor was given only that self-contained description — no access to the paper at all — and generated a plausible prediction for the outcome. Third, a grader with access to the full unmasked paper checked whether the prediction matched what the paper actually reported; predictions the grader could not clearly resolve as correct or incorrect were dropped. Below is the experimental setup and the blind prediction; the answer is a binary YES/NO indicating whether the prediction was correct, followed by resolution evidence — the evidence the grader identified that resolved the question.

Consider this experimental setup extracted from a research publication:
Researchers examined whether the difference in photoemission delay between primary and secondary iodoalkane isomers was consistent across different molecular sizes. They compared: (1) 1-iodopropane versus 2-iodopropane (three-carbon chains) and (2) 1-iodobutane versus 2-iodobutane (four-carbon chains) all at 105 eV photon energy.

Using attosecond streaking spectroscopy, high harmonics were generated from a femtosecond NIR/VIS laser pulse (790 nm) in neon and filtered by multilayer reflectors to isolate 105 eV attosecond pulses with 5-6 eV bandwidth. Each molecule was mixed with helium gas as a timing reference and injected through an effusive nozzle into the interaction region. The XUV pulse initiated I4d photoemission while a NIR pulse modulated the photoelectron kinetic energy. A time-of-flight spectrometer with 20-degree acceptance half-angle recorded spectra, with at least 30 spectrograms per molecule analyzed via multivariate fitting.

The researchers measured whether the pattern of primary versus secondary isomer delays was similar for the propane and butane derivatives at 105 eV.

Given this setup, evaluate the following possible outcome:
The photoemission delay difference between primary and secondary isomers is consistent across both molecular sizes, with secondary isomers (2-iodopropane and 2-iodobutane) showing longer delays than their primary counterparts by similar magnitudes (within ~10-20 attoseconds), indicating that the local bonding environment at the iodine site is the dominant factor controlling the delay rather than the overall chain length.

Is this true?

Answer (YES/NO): NO